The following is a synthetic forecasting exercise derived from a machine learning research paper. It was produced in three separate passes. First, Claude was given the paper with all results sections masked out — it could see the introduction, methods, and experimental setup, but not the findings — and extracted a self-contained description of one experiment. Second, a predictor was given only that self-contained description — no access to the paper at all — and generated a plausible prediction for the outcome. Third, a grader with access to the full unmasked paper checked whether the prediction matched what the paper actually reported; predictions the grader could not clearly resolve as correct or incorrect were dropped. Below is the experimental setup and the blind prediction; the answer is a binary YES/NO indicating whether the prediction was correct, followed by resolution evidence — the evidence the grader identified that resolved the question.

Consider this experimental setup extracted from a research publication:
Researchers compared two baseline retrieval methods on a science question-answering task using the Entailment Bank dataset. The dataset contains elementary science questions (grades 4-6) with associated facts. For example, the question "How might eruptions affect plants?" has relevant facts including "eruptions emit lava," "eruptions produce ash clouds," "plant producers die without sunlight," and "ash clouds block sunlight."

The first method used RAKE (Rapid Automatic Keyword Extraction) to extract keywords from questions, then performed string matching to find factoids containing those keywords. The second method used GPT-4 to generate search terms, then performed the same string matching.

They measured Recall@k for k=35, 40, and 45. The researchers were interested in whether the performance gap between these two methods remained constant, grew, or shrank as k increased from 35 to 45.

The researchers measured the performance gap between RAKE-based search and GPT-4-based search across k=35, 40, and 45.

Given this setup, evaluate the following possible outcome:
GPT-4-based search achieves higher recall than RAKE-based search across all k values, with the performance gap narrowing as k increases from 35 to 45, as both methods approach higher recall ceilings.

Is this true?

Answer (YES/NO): NO